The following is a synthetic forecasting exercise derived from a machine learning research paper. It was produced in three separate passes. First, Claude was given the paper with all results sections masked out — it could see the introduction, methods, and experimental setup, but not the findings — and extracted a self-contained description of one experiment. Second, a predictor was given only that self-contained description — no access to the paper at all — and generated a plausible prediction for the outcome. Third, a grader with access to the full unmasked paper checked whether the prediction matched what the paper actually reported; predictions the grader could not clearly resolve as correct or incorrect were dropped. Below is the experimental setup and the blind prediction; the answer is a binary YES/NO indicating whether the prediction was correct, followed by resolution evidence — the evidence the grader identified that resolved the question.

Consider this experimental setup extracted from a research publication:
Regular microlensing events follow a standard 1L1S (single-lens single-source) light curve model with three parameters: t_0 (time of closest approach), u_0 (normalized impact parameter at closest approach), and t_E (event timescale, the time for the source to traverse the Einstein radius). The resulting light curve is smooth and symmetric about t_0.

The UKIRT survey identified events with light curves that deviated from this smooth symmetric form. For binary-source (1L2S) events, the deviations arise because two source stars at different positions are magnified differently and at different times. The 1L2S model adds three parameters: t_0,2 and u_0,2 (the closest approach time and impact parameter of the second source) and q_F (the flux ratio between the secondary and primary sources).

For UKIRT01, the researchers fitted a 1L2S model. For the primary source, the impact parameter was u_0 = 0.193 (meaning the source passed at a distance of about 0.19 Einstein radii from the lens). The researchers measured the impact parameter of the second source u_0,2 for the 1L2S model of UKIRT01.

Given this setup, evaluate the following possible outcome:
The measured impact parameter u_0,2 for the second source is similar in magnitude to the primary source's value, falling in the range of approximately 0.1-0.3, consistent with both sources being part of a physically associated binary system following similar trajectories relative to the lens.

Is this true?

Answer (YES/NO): NO